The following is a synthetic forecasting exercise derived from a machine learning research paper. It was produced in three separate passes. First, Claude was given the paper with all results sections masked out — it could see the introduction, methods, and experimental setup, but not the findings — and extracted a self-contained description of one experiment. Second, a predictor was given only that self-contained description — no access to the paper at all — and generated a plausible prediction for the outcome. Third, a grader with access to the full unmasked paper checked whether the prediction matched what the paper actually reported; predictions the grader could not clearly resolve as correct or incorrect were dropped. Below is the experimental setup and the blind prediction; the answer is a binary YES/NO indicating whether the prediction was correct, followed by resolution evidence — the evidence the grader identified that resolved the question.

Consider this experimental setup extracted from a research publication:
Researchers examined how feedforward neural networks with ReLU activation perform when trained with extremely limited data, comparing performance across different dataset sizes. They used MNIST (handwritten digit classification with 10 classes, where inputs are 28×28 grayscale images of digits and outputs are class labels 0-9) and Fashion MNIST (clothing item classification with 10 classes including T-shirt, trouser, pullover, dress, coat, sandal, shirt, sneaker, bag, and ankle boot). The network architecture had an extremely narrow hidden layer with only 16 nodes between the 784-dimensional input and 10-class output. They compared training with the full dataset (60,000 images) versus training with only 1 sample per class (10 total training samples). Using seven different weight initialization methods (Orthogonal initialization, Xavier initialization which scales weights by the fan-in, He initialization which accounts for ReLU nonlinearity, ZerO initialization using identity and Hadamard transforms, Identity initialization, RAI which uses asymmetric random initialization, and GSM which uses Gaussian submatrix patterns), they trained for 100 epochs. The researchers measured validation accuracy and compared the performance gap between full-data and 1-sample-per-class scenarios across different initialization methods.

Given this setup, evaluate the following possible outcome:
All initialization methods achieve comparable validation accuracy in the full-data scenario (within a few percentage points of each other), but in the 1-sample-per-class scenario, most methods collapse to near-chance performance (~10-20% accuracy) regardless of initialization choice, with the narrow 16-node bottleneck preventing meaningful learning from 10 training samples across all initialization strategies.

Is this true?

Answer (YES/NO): NO